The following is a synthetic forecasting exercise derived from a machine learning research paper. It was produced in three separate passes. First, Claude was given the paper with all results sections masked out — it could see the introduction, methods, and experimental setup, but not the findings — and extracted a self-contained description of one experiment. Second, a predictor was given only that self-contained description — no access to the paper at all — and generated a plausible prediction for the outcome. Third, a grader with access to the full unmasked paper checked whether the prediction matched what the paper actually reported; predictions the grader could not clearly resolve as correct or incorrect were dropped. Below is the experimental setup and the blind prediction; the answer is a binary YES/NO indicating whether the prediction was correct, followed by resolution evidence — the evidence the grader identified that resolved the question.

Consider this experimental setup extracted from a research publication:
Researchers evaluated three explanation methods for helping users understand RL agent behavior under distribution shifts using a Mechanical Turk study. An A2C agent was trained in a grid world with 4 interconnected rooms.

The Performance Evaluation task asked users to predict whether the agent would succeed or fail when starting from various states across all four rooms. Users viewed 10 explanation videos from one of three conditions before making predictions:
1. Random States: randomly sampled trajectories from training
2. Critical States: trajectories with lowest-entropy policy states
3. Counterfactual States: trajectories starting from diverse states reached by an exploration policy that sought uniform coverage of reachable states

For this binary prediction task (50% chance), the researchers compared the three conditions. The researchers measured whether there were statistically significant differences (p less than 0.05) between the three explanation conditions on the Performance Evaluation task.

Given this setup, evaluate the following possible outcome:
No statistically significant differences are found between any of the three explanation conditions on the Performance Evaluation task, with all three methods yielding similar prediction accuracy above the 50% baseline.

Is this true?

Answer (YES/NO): YES